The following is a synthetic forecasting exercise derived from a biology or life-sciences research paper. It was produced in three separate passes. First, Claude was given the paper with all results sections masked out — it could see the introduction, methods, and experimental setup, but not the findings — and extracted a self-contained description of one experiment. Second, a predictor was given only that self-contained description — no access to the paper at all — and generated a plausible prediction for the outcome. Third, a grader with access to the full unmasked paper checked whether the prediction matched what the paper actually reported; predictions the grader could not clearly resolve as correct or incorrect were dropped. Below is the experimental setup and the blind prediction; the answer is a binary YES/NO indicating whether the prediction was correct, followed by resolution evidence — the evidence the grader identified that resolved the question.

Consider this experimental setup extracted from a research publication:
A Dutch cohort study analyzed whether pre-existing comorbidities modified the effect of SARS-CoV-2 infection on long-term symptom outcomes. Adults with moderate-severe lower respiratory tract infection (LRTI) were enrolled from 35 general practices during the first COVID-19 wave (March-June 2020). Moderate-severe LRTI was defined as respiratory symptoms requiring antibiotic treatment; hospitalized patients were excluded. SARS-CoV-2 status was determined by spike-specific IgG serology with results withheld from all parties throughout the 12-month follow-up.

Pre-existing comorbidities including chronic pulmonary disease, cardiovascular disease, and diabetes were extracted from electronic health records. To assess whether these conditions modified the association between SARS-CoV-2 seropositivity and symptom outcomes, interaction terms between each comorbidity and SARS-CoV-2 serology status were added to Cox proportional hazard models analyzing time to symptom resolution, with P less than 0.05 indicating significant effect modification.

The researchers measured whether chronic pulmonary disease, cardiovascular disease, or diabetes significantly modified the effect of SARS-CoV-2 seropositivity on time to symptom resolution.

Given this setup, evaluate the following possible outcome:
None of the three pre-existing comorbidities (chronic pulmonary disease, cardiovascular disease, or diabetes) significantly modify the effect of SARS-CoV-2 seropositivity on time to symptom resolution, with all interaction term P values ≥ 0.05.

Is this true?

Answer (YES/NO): YES